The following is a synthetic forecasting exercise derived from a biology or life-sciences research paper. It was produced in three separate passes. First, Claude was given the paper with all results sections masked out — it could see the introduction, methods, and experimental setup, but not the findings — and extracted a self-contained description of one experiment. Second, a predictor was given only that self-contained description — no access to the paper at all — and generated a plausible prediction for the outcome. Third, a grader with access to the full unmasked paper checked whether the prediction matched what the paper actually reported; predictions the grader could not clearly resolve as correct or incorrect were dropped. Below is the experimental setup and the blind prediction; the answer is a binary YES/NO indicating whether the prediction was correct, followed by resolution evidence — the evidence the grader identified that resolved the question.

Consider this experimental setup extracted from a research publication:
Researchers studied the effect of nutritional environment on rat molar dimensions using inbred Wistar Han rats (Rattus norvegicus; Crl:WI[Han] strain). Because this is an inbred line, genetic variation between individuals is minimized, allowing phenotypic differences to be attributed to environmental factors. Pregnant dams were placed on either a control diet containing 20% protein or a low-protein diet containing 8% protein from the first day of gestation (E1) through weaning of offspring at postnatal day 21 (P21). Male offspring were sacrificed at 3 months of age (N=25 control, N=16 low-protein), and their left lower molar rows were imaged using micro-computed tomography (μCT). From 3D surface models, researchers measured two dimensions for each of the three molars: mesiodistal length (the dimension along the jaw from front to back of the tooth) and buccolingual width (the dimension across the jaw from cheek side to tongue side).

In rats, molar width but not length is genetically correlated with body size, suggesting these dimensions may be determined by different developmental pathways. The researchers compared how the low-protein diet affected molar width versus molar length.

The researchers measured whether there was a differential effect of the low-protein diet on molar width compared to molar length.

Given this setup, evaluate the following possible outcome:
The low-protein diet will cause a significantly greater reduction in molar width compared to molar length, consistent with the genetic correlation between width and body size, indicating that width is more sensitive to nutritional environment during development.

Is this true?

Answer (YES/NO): NO